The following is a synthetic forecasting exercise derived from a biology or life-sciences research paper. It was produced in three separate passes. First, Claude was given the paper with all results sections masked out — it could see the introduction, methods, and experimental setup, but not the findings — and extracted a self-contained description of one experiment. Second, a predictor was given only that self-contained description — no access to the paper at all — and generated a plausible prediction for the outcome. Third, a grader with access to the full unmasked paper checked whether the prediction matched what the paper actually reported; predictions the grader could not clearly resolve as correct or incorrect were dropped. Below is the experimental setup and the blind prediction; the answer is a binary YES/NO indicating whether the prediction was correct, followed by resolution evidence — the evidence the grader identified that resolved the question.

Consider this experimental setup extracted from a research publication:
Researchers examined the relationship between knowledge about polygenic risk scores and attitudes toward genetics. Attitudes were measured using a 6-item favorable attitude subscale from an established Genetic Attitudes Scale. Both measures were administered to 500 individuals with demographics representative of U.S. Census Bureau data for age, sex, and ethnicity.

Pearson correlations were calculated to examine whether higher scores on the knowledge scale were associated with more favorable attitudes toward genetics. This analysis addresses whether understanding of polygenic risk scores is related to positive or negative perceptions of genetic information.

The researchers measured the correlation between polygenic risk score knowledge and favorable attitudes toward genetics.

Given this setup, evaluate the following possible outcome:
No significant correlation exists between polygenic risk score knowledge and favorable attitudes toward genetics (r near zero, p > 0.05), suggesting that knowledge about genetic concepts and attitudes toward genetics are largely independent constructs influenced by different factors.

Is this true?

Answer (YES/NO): YES